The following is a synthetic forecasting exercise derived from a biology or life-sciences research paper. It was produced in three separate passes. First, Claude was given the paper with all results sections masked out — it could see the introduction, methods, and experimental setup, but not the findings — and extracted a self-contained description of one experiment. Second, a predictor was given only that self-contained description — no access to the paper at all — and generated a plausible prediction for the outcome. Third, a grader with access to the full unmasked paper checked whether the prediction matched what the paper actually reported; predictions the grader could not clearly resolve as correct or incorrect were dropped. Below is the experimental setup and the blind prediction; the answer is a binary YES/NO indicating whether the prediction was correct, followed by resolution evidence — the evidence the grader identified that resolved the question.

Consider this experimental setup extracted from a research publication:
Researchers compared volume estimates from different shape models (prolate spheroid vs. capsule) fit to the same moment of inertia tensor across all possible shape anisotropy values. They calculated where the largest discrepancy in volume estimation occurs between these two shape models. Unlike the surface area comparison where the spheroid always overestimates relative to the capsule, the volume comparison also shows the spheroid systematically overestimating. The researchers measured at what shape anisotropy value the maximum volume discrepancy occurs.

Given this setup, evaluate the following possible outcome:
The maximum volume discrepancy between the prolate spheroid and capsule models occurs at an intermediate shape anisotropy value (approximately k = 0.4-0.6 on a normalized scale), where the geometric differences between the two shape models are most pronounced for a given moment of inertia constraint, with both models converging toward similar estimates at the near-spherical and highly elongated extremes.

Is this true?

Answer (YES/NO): NO